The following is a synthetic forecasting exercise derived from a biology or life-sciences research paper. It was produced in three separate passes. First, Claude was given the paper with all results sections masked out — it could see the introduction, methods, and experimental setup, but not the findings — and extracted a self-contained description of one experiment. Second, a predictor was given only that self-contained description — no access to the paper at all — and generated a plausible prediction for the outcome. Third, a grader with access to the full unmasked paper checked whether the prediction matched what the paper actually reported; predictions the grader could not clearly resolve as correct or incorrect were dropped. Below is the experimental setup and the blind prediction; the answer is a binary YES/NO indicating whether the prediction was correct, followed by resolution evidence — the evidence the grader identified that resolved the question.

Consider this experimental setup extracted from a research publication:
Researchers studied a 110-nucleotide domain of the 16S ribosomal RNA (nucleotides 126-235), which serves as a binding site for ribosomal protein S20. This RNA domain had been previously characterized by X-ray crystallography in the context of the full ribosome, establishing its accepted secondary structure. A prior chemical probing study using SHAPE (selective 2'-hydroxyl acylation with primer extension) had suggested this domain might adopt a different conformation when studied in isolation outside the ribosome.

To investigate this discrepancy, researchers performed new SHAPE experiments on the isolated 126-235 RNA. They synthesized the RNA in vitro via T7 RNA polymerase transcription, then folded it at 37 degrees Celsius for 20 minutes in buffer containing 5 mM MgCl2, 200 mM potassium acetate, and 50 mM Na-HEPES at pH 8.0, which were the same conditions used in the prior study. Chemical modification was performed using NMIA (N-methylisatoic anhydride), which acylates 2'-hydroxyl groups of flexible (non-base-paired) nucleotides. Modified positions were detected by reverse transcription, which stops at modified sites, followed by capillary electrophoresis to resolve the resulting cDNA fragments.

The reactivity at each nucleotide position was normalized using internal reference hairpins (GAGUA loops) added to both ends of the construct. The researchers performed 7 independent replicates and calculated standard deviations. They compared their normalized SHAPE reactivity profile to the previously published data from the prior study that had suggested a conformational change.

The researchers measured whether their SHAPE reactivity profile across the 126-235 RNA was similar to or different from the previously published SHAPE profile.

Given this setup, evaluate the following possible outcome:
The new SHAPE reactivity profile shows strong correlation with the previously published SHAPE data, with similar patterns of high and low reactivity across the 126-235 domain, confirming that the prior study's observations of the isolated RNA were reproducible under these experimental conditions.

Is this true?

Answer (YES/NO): YES